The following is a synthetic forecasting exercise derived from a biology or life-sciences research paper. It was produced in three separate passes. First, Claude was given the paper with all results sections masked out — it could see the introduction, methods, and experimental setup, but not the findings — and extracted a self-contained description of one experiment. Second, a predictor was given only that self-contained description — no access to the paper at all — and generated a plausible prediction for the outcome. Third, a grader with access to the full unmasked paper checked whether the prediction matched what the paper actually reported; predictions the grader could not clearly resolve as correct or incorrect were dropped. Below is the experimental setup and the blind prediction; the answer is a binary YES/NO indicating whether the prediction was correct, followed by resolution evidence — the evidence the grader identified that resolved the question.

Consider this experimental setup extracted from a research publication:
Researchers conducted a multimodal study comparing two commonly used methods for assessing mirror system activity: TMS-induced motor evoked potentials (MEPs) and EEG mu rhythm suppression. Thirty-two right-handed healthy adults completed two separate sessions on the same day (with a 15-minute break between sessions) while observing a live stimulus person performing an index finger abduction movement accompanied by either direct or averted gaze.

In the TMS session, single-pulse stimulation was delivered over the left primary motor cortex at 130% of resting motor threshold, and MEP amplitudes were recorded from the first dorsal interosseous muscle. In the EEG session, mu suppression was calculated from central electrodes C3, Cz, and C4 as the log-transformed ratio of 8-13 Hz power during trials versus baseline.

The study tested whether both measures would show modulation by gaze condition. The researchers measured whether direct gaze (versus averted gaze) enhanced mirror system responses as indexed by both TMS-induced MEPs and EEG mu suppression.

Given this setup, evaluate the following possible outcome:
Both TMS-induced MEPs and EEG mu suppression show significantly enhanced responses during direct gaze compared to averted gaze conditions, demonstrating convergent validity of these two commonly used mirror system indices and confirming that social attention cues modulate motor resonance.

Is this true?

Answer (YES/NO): YES